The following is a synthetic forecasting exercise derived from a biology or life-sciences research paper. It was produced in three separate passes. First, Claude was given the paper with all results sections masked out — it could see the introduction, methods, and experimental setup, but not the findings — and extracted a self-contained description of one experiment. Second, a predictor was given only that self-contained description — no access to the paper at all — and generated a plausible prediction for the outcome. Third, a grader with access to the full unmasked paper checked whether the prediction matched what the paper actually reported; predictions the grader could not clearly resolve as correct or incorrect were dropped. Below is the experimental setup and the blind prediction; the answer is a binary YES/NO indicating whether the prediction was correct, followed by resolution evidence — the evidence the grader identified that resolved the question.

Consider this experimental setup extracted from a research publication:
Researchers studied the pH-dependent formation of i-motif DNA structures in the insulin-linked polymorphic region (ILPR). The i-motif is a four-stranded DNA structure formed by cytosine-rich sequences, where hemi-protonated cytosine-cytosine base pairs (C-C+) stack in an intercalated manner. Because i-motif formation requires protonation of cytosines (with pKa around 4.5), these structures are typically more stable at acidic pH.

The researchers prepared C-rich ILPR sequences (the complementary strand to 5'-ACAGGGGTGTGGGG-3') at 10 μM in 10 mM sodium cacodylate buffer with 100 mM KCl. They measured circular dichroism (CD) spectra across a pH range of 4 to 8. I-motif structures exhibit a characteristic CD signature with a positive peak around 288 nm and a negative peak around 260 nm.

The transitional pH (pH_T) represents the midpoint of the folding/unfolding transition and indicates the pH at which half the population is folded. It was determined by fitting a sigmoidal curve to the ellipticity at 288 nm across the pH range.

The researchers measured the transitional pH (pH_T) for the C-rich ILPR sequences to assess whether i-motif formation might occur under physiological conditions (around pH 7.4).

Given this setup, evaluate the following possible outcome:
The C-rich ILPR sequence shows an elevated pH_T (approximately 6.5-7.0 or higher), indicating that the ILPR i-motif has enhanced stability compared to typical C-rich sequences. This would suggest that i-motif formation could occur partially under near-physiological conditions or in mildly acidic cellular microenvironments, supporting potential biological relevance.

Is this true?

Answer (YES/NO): YES